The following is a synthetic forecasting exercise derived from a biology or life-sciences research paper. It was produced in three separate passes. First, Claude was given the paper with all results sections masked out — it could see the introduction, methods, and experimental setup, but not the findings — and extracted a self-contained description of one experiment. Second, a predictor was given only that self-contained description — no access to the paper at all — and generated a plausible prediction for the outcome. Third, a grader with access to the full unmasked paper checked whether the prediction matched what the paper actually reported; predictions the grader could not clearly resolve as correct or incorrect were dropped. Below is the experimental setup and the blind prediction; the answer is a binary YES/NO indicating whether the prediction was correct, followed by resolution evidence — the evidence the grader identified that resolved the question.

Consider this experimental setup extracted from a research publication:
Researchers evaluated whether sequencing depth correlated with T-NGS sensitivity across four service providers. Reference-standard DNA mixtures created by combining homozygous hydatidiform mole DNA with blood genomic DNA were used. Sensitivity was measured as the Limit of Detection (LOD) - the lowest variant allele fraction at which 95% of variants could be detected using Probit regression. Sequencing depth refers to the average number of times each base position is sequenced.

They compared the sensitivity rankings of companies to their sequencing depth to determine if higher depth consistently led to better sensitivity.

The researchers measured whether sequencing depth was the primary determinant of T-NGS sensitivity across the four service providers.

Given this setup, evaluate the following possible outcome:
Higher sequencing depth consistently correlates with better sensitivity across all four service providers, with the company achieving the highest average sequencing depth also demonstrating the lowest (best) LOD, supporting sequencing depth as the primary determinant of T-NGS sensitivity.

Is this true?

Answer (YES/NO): NO